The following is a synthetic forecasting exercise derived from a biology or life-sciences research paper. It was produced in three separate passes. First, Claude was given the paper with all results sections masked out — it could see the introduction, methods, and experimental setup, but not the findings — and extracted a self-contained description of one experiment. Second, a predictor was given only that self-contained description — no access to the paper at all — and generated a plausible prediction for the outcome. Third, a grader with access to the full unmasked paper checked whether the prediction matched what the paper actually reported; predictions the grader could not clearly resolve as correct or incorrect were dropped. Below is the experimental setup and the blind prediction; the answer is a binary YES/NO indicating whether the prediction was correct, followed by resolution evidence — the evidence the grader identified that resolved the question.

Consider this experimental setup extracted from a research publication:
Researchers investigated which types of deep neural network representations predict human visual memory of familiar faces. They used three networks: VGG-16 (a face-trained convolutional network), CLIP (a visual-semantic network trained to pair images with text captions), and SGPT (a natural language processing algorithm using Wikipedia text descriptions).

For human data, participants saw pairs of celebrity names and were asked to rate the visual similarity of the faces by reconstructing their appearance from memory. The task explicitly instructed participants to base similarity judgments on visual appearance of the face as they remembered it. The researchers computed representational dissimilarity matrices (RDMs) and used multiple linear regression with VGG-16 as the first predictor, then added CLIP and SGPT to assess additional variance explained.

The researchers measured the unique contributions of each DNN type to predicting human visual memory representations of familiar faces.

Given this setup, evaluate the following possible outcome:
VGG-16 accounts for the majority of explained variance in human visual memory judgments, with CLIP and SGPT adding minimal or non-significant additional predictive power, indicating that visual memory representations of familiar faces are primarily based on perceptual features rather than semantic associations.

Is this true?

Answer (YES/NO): NO